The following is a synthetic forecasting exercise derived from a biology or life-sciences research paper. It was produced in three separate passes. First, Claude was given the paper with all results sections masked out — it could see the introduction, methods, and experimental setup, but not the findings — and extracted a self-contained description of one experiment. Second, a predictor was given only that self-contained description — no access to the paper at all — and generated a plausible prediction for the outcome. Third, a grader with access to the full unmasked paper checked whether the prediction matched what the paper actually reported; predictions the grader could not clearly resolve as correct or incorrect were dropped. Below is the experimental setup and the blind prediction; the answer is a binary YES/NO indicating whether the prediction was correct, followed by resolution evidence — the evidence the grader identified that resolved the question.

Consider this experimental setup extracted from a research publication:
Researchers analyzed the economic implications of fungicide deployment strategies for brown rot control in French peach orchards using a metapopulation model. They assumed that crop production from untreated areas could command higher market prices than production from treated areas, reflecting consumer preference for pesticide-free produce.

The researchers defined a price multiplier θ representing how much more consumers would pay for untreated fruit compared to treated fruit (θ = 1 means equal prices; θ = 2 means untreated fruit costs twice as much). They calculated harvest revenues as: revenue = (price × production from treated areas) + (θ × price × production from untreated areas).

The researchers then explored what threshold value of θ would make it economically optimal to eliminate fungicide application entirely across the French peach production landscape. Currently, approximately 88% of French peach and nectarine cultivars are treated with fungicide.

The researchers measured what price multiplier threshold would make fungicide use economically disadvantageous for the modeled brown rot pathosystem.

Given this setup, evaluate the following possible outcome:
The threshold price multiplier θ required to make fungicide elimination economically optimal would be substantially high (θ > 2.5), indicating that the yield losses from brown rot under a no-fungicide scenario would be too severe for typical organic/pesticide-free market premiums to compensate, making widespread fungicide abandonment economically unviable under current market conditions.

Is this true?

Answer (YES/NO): YES